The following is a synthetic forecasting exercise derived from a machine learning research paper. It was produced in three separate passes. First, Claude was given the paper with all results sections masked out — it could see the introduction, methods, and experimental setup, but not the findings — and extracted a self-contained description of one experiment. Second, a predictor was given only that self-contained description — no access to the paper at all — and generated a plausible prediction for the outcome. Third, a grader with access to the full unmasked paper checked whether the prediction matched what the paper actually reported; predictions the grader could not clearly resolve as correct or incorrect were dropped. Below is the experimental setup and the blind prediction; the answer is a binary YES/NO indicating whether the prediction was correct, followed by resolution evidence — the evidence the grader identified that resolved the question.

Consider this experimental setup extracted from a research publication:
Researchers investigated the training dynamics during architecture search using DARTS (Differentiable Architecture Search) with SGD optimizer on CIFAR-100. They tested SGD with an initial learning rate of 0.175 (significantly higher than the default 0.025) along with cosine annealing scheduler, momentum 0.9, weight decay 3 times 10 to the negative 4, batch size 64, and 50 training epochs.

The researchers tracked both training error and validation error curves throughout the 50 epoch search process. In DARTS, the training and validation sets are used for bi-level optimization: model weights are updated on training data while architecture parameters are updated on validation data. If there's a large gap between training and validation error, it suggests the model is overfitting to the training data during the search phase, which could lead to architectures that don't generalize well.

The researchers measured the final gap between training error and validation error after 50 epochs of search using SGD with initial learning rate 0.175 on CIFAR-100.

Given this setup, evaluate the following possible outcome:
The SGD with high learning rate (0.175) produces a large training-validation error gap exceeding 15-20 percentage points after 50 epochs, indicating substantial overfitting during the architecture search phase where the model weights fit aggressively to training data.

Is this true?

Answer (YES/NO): YES